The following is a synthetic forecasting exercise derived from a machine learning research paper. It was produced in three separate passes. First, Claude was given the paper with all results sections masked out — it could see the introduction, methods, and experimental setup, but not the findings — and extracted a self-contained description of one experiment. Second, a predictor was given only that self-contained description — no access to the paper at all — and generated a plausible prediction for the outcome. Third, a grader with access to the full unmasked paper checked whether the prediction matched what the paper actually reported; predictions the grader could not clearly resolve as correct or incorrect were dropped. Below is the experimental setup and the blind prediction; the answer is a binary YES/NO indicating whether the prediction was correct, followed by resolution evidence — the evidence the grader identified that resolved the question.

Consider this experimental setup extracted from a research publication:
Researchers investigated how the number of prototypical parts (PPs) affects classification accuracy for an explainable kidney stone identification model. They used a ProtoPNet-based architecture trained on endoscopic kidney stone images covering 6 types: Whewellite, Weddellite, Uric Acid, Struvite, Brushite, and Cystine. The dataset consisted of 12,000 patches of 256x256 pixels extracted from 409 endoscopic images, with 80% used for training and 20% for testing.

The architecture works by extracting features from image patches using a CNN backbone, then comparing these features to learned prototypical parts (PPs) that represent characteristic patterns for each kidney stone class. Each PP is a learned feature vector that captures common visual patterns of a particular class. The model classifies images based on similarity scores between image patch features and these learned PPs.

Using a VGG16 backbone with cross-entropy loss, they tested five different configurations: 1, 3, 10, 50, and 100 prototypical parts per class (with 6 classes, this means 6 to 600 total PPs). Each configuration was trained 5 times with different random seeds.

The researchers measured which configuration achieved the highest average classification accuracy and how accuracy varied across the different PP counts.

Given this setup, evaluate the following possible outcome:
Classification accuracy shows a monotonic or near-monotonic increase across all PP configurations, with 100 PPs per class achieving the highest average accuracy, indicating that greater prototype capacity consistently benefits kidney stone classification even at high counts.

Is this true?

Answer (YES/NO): NO